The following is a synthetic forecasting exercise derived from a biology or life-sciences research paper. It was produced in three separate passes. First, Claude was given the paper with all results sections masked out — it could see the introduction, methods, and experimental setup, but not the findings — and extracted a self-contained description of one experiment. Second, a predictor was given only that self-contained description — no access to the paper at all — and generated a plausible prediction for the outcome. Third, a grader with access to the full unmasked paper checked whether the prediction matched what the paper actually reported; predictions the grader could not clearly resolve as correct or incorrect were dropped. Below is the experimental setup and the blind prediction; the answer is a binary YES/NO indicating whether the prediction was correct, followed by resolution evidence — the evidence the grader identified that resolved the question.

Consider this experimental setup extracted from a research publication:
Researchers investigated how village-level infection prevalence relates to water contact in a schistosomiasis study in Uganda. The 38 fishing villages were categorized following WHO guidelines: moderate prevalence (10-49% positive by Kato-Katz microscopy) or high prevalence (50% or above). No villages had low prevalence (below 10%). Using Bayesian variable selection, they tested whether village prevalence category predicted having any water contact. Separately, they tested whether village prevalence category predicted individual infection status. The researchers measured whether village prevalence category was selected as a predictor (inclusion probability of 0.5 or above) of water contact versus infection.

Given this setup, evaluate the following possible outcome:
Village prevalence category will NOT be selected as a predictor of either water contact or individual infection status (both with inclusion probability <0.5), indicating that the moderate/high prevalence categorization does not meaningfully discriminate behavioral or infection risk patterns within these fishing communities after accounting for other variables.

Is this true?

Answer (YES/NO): NO